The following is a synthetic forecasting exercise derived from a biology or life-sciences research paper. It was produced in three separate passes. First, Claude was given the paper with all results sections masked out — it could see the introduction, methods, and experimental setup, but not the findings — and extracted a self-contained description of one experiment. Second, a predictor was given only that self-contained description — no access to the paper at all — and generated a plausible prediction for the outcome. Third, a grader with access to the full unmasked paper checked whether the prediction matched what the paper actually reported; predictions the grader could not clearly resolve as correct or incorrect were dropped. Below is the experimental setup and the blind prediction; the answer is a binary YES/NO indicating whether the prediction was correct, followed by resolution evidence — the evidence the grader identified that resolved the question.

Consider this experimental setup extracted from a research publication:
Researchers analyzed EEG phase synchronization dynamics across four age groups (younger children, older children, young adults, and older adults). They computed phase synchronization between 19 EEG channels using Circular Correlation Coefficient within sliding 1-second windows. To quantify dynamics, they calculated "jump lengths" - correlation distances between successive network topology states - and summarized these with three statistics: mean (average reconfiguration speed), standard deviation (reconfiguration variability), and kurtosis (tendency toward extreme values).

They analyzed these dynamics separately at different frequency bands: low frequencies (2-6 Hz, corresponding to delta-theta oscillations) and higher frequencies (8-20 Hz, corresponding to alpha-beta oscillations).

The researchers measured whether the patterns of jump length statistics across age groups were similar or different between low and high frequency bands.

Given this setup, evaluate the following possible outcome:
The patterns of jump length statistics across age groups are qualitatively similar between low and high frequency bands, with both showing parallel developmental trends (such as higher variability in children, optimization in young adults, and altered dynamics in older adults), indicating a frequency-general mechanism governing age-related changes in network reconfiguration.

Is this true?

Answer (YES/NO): NO